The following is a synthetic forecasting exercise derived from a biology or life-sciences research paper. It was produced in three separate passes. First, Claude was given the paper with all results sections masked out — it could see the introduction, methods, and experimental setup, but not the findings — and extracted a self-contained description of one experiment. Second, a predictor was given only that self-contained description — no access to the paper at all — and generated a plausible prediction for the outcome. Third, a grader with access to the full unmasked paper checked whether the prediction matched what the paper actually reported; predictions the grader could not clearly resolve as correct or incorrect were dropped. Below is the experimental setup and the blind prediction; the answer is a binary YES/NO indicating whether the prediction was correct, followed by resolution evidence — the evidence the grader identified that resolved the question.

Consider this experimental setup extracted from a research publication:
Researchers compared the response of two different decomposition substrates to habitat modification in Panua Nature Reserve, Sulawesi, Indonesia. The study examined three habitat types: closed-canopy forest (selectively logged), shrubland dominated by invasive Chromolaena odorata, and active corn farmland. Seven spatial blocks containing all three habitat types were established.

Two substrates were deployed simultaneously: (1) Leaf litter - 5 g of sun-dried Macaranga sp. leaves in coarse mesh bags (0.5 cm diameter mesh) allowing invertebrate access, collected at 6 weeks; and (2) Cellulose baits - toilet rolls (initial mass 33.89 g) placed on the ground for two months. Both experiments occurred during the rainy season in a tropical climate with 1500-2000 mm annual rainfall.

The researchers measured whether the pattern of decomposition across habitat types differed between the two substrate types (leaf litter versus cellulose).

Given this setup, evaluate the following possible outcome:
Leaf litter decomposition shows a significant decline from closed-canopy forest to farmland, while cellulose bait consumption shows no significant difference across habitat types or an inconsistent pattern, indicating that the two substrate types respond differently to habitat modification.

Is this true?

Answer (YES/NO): NO